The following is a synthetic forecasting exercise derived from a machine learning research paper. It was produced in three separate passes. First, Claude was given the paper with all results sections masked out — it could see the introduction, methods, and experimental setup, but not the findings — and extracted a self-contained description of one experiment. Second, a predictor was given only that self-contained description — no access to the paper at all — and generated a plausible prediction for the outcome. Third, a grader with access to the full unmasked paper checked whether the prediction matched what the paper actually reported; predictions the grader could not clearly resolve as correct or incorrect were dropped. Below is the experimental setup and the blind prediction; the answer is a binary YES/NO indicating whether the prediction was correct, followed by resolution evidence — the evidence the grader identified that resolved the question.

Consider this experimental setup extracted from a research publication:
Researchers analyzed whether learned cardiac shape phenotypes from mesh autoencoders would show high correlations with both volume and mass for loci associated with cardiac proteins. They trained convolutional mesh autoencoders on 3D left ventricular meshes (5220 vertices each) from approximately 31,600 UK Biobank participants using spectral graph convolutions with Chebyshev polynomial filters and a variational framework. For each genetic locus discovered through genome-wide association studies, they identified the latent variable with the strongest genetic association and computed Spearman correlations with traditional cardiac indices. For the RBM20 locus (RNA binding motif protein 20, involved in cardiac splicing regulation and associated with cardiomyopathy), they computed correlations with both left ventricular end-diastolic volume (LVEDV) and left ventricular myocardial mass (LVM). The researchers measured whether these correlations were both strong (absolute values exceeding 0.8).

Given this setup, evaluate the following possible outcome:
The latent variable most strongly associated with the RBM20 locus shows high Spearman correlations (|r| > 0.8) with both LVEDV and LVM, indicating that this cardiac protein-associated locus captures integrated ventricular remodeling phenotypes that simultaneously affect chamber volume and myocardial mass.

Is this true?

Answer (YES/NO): YES